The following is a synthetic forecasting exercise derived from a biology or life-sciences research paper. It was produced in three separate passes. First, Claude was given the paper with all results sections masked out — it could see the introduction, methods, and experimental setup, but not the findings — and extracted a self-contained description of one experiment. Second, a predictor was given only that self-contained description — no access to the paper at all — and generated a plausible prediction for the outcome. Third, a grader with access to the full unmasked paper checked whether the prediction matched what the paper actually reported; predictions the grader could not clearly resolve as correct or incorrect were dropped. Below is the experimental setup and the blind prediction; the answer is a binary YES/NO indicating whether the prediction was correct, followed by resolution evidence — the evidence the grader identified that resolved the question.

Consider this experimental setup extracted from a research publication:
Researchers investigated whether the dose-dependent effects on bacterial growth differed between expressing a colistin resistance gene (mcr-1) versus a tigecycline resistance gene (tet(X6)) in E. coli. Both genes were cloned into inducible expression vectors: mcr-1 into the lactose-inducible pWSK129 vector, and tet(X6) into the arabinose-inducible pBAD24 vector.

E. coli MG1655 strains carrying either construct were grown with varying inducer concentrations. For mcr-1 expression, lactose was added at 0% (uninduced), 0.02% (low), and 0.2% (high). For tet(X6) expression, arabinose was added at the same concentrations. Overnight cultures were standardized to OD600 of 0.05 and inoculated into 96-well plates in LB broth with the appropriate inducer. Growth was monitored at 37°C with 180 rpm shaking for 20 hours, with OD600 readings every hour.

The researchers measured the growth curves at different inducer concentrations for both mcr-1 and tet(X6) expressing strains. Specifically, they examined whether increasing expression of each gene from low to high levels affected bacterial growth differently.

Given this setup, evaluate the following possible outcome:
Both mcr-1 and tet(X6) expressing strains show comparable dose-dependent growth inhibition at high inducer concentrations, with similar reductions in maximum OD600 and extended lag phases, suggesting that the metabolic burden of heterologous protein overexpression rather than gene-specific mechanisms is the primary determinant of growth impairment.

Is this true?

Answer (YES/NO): NO